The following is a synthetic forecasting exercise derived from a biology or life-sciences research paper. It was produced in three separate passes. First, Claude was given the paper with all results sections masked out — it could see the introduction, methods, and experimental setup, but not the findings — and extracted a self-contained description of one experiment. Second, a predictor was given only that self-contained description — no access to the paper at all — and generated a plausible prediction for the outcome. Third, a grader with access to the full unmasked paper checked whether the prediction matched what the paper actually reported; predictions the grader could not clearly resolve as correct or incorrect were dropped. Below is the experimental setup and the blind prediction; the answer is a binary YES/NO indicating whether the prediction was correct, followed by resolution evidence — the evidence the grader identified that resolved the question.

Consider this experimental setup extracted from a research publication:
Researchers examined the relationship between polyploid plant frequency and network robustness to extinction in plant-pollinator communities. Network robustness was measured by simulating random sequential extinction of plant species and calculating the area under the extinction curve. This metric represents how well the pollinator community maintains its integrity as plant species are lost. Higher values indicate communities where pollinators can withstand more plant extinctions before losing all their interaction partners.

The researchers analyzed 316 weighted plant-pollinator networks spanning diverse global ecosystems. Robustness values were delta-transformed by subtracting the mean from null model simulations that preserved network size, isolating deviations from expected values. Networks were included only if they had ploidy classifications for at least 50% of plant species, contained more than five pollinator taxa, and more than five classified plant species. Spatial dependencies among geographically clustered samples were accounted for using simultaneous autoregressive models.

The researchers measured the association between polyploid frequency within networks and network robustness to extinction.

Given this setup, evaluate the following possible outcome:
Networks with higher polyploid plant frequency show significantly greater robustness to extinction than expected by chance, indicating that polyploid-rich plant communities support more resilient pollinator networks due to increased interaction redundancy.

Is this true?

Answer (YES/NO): NO